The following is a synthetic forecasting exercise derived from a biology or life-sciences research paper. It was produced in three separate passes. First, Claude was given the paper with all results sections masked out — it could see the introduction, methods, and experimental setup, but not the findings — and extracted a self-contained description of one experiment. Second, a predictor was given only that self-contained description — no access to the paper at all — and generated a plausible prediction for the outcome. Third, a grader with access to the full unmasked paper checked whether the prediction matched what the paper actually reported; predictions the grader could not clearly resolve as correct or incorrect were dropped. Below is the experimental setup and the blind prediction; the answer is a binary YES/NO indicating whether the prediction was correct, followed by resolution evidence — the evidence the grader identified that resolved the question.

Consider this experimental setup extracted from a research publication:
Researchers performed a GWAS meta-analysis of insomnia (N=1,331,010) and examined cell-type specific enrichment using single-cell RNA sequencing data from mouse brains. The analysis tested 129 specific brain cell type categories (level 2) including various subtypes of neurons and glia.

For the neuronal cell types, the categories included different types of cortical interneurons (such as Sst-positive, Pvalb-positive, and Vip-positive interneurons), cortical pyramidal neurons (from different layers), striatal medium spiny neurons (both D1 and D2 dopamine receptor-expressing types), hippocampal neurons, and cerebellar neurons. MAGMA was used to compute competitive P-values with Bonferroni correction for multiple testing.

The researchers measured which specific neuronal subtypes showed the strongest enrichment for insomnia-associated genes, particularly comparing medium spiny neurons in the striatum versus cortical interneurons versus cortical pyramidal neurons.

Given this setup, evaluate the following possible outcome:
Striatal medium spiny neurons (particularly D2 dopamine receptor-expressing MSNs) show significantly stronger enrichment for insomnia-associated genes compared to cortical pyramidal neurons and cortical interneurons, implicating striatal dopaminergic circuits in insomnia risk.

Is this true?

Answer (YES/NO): YES